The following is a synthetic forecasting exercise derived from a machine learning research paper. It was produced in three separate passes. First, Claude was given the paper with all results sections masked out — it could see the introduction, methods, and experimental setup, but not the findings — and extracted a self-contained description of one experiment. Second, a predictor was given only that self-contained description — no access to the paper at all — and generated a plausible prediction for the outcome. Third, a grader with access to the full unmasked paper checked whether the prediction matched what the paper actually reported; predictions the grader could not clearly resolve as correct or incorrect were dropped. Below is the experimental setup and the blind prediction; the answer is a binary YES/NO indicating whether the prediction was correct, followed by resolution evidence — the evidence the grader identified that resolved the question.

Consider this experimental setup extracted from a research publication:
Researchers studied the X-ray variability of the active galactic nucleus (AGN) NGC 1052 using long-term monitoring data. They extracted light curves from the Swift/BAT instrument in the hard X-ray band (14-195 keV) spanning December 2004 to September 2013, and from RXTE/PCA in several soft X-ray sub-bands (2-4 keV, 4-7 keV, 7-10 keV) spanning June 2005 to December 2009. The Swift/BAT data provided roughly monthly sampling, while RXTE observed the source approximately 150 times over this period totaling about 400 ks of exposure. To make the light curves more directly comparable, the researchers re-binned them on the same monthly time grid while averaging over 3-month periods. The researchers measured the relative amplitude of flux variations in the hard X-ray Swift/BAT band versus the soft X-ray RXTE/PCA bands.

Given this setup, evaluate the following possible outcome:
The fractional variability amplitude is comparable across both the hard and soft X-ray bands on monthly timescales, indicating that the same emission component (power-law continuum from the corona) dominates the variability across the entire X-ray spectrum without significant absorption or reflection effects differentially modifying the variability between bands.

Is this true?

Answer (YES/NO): NO